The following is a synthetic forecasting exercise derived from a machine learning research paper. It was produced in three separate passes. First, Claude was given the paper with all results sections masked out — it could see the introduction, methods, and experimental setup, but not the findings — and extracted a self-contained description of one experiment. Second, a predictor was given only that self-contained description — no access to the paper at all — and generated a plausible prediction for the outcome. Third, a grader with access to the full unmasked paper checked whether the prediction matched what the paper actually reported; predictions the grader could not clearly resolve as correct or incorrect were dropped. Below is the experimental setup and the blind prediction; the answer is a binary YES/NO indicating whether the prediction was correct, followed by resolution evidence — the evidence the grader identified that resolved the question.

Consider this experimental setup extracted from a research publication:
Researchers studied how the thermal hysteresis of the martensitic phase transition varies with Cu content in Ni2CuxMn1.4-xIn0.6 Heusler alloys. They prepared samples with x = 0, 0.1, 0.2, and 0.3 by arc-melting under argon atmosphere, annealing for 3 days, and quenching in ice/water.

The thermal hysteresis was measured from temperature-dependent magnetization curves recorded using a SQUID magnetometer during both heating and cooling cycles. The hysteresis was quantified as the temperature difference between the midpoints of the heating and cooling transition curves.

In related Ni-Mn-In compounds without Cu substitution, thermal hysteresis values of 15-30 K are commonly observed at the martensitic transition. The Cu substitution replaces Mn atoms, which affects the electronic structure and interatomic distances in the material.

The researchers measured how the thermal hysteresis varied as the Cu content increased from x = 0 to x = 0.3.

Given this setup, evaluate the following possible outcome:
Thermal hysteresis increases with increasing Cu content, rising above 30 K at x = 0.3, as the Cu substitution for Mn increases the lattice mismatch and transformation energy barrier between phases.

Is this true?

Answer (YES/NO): NO